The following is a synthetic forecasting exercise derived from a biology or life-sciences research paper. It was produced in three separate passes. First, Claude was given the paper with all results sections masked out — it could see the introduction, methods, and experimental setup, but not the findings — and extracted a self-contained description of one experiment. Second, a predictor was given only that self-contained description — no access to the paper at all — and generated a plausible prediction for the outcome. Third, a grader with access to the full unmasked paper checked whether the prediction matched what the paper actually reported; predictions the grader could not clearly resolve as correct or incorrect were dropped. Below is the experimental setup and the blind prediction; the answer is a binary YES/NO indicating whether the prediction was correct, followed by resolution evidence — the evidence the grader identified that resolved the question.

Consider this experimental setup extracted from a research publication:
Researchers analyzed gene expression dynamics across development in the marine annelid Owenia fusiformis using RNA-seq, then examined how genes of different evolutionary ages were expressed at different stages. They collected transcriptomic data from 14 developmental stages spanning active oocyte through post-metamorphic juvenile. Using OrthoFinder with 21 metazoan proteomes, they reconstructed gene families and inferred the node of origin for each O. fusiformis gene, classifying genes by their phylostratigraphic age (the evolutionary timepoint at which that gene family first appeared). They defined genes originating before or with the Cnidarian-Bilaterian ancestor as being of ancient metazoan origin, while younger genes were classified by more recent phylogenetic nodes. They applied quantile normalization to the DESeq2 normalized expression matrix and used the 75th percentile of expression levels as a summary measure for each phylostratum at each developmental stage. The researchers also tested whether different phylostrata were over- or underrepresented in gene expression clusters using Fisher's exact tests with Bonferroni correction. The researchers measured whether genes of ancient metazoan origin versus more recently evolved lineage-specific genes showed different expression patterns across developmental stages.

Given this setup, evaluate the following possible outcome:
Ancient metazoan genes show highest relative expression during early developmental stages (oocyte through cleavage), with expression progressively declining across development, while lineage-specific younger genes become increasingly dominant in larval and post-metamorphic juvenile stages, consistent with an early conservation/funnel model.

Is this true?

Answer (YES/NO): NO